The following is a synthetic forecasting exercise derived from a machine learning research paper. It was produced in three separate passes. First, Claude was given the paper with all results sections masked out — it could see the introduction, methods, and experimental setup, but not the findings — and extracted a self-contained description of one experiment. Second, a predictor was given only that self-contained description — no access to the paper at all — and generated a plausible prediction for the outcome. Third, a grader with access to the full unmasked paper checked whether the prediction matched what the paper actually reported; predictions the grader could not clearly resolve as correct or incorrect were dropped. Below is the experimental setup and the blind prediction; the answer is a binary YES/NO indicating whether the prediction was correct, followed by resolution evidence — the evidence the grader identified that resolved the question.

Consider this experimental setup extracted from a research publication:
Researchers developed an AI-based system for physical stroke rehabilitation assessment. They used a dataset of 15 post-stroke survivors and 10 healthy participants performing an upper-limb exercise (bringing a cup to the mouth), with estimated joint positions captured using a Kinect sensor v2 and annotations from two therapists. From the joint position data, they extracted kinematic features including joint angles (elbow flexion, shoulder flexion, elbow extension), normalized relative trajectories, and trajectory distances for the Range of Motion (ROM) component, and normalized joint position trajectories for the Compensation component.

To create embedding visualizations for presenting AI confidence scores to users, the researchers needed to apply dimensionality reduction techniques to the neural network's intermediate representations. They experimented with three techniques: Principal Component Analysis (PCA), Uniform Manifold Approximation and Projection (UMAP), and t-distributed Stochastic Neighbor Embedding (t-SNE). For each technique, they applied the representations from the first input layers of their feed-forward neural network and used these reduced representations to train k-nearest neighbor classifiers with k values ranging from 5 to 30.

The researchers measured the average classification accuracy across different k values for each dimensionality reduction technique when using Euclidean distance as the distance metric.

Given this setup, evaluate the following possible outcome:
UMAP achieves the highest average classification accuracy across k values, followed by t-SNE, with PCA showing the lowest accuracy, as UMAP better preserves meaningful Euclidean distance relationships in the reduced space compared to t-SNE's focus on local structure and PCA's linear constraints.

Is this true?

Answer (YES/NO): NO